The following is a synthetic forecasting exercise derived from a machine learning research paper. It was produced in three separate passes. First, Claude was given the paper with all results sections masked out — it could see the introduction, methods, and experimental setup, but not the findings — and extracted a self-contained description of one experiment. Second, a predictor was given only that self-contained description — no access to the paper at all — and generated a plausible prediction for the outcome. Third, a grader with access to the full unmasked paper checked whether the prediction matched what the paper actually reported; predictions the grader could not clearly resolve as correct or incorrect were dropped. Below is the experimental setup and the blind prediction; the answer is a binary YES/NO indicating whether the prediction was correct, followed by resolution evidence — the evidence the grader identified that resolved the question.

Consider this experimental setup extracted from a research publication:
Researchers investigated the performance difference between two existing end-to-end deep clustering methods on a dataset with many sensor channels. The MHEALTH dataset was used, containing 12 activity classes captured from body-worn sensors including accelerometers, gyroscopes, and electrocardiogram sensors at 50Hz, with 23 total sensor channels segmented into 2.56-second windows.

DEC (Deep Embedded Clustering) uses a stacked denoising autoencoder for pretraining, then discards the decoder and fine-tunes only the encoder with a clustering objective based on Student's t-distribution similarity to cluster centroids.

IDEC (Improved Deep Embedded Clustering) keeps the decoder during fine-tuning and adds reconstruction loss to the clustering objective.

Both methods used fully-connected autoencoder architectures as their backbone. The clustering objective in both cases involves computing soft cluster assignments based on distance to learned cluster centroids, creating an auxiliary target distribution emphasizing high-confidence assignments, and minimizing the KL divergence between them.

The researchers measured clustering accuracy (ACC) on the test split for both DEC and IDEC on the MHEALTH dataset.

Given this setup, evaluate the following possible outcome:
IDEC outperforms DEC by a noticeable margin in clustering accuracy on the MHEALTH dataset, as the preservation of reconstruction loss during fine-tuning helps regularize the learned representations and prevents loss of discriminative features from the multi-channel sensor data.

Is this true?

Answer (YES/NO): NO